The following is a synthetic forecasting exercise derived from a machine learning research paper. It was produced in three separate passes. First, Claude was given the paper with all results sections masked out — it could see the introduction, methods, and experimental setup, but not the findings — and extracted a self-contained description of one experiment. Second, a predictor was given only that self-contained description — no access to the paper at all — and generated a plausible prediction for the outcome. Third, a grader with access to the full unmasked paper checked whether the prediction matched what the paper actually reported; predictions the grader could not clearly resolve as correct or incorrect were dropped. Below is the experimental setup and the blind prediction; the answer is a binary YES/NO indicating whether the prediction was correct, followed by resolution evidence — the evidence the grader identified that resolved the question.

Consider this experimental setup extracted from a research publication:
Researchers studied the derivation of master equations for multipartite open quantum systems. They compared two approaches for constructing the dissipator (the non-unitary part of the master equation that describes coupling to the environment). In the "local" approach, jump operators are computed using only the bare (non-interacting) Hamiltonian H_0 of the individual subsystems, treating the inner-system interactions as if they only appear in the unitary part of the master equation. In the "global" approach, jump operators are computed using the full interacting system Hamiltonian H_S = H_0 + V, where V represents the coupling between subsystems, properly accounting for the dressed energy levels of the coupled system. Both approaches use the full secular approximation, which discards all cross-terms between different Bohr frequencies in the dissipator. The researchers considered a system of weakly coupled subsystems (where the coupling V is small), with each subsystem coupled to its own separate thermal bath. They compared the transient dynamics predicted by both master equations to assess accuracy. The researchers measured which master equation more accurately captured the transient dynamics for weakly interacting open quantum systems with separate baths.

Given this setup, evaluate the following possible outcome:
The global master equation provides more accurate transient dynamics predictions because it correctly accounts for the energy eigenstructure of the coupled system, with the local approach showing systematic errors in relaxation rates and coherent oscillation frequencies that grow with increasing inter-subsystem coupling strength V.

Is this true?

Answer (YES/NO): NO